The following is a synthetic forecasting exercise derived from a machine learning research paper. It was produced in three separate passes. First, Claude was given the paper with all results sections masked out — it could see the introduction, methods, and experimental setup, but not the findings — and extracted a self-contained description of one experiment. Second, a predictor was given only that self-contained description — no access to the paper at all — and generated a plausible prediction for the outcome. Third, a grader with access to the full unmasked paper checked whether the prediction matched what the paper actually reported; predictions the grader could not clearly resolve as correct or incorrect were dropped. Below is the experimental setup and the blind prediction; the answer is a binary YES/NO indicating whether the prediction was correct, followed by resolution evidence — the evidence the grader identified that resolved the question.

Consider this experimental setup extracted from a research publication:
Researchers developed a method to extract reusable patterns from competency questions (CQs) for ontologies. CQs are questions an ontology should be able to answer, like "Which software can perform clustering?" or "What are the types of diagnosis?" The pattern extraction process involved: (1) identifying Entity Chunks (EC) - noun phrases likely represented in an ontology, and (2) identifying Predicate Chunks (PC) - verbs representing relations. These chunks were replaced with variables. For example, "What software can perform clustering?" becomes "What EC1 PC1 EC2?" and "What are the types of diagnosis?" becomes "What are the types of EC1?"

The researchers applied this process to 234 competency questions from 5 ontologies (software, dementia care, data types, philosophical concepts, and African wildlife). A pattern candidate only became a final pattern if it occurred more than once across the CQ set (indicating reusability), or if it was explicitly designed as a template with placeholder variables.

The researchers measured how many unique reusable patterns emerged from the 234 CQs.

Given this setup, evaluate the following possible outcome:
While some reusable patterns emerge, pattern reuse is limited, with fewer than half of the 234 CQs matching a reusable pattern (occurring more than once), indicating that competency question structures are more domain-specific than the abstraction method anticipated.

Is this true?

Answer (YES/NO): NO